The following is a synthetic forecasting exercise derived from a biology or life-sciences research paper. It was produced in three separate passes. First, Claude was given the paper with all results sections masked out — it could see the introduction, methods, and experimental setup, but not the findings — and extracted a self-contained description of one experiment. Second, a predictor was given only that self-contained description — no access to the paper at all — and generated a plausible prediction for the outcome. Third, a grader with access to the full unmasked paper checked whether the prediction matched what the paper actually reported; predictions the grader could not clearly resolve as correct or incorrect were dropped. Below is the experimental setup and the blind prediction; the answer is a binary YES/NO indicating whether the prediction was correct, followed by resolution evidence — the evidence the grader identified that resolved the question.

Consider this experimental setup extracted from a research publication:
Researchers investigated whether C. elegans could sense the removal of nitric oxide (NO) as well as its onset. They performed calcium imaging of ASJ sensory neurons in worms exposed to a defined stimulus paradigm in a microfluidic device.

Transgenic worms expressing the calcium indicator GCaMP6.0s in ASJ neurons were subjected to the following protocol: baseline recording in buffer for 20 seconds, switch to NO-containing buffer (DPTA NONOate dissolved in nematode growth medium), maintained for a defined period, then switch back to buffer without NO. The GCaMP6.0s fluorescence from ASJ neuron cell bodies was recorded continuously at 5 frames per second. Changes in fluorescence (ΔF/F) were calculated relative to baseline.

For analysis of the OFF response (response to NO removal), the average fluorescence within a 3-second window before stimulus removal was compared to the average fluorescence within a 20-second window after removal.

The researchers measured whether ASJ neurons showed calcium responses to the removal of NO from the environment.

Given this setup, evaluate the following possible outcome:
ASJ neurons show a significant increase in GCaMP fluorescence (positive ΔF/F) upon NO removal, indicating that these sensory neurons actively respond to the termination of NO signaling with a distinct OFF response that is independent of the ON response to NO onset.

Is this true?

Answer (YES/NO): YES